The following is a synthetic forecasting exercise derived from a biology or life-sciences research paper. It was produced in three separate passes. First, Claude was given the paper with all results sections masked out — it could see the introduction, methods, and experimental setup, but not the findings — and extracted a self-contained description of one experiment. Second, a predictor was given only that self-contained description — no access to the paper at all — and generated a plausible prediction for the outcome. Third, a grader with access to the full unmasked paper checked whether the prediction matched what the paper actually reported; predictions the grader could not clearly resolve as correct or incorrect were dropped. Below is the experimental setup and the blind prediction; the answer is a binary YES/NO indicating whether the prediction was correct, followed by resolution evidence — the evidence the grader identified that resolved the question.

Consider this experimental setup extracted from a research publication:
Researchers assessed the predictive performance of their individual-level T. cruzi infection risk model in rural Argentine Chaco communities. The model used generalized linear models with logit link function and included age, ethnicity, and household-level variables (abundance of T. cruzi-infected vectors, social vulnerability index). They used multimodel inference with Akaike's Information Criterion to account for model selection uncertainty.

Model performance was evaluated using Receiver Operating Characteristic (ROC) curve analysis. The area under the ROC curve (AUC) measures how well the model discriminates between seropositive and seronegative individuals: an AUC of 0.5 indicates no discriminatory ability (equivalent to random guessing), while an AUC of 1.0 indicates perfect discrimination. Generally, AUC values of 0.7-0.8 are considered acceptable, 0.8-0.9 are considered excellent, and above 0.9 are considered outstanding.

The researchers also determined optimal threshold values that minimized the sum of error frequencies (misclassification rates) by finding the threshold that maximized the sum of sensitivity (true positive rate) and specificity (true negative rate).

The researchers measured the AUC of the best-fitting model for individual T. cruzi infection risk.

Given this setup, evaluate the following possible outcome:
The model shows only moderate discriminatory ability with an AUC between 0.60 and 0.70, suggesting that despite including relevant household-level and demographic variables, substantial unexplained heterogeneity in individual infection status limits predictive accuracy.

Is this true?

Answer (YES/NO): NO